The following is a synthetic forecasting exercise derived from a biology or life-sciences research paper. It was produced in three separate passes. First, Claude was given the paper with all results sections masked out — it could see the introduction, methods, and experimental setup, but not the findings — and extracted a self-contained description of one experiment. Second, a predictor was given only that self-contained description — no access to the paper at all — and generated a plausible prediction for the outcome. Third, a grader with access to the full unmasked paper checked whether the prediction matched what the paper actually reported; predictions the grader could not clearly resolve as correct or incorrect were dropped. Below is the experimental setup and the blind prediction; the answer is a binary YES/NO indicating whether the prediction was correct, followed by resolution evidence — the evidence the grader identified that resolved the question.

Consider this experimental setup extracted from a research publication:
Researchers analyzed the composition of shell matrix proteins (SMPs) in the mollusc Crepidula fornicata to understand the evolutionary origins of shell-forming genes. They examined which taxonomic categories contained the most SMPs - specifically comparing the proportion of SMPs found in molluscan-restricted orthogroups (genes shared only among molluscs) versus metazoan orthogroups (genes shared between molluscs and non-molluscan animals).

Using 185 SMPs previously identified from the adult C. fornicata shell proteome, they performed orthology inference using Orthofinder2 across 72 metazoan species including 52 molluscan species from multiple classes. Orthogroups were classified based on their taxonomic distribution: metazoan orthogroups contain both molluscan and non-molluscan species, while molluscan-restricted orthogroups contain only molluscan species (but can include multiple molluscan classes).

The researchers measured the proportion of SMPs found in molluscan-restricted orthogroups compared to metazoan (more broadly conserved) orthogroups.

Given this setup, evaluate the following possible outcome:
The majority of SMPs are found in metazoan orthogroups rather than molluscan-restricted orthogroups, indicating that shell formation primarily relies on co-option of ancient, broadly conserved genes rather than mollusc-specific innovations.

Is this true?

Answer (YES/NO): NO